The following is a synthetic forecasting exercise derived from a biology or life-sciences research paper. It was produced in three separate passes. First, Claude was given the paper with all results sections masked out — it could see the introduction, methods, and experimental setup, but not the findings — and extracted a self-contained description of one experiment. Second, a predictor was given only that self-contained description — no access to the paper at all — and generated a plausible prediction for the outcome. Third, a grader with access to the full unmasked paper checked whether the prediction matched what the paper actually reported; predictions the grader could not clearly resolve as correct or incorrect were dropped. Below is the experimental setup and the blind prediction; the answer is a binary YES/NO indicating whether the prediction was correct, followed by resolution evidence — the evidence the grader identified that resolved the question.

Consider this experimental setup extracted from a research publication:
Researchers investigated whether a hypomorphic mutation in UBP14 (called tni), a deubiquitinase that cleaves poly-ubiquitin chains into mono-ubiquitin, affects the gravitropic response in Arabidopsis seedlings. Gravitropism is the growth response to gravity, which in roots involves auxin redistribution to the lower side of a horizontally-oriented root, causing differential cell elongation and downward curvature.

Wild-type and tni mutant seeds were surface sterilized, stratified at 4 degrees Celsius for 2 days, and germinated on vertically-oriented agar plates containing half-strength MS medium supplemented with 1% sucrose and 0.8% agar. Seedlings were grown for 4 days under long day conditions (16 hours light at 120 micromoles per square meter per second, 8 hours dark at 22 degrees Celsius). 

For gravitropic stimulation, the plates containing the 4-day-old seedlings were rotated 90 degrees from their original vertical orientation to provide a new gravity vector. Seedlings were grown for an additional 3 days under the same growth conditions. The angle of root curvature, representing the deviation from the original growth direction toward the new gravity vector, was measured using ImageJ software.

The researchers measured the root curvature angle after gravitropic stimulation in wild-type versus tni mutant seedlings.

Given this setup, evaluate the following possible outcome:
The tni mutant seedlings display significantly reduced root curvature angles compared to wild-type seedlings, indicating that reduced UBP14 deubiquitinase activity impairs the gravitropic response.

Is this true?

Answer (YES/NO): YES